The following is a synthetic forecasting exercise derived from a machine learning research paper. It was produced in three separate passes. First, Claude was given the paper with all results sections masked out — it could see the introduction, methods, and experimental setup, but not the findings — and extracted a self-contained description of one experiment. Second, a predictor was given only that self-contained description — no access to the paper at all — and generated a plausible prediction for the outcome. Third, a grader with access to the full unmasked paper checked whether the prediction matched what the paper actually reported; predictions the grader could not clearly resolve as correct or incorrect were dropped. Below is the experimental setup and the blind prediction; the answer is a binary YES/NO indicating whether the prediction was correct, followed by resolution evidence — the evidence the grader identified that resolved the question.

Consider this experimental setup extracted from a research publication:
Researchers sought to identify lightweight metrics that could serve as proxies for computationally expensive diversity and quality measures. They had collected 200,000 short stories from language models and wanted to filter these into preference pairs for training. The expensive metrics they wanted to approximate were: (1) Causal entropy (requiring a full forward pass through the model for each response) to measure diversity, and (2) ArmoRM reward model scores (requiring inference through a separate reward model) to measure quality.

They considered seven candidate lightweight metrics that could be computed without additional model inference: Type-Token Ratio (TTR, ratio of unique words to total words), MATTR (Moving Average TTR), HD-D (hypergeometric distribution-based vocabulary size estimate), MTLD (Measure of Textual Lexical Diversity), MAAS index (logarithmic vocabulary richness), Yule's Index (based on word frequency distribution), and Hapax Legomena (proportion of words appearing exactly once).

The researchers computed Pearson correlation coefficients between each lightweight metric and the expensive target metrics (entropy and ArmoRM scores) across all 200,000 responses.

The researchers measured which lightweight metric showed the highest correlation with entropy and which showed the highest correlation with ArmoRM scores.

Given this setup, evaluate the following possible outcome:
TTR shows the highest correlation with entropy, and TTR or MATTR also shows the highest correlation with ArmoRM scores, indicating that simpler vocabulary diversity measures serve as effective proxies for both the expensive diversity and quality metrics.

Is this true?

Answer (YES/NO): NO